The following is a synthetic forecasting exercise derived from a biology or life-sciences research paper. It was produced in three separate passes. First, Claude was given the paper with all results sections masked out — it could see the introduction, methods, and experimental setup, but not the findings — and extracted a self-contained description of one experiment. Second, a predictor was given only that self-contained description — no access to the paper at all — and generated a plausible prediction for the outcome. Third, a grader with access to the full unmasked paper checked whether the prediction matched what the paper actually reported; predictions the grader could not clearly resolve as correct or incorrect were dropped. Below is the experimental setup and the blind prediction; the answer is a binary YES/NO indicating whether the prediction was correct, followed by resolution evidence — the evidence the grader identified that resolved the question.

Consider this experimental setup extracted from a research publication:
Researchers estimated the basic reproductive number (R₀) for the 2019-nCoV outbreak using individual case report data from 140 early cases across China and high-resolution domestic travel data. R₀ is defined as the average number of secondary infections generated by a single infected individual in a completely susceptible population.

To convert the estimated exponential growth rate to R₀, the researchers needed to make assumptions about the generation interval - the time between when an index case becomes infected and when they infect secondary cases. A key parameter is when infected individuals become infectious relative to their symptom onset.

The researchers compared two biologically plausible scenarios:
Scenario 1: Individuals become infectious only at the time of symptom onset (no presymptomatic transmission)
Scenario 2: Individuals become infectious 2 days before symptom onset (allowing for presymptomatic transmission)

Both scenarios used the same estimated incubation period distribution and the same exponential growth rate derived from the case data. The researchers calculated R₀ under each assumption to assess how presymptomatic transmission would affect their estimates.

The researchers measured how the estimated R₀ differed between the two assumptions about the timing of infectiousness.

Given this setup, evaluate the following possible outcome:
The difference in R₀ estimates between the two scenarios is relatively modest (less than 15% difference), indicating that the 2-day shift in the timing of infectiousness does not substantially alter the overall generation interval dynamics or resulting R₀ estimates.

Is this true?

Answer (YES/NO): NO